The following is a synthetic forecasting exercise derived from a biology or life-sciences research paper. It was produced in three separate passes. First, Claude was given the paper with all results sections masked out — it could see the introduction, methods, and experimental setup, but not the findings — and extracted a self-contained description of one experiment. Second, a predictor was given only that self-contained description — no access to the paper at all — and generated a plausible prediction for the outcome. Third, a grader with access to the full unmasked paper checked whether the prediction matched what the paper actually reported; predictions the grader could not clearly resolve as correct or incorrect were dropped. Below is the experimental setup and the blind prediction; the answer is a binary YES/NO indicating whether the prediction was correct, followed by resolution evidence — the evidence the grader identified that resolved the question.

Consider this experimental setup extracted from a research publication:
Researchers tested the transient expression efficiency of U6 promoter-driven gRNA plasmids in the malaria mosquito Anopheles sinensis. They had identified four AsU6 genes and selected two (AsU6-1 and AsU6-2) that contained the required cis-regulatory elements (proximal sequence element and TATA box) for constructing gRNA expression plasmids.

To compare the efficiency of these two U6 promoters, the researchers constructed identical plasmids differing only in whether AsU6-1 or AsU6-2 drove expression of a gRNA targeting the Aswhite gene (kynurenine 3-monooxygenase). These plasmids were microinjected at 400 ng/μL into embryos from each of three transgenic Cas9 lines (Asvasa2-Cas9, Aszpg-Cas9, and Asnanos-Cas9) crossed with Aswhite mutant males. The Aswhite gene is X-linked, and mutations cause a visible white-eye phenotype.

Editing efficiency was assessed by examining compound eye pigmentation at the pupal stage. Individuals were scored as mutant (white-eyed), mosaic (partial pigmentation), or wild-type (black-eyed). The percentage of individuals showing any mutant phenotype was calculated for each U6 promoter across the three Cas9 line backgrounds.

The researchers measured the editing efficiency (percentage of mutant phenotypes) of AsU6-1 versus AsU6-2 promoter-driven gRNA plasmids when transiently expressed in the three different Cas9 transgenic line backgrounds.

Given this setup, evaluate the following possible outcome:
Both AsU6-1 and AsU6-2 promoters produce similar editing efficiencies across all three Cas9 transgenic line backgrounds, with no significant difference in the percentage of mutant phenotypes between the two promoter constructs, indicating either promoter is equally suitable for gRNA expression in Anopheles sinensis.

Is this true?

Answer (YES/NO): NO